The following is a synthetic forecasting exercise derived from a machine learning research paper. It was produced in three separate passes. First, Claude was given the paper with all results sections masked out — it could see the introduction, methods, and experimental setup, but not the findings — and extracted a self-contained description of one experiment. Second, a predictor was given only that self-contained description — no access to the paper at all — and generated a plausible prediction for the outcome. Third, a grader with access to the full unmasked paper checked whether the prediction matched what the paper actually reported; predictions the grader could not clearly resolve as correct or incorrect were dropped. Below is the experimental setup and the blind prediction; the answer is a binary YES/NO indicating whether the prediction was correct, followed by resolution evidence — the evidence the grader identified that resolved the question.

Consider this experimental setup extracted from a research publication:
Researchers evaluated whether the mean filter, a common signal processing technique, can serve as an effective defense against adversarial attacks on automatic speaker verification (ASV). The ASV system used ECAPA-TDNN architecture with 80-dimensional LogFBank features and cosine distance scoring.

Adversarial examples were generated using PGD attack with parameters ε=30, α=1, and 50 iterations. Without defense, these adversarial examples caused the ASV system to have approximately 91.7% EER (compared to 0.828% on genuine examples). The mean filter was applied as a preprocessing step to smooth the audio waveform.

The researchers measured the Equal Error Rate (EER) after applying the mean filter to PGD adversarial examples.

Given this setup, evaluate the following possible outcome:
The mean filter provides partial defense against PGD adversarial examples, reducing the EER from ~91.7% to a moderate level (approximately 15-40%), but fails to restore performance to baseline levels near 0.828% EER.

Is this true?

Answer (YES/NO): NO